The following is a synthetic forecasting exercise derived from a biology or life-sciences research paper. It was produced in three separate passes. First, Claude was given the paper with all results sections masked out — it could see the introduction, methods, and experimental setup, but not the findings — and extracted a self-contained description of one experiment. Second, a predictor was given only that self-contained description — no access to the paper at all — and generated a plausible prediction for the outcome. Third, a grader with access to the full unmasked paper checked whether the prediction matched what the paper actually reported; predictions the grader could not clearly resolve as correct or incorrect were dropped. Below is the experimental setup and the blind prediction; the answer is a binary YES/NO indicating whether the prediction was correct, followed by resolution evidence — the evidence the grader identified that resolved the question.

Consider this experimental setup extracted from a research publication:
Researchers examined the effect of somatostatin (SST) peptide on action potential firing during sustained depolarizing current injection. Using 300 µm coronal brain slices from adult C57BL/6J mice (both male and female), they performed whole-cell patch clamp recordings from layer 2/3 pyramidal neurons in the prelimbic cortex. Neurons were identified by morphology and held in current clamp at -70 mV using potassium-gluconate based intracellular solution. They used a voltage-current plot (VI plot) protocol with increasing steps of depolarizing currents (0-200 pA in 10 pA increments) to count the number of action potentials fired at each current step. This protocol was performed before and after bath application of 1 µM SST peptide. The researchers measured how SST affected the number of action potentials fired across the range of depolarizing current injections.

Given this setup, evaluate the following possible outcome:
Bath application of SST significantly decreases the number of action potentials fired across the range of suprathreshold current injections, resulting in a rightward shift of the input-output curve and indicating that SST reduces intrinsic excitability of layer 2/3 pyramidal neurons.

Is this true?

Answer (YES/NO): YES